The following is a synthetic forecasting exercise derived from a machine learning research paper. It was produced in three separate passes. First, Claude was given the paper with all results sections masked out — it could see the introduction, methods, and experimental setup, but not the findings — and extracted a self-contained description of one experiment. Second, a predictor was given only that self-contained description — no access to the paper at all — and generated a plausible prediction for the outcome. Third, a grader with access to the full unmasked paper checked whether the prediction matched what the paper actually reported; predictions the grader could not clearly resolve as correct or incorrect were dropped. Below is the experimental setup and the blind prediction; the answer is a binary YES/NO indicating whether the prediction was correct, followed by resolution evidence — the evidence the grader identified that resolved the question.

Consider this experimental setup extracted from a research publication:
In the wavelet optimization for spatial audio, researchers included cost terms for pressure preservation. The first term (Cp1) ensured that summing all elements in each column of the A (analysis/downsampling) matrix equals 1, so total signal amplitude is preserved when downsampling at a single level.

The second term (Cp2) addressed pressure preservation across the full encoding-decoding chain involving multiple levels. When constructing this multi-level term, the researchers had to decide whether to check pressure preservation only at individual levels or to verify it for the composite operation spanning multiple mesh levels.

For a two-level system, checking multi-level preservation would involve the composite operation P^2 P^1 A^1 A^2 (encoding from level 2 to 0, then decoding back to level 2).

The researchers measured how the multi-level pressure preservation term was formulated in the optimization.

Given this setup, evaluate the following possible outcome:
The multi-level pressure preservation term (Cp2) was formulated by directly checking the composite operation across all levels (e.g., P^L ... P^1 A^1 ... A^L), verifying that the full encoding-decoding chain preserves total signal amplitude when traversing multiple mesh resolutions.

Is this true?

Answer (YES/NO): NO